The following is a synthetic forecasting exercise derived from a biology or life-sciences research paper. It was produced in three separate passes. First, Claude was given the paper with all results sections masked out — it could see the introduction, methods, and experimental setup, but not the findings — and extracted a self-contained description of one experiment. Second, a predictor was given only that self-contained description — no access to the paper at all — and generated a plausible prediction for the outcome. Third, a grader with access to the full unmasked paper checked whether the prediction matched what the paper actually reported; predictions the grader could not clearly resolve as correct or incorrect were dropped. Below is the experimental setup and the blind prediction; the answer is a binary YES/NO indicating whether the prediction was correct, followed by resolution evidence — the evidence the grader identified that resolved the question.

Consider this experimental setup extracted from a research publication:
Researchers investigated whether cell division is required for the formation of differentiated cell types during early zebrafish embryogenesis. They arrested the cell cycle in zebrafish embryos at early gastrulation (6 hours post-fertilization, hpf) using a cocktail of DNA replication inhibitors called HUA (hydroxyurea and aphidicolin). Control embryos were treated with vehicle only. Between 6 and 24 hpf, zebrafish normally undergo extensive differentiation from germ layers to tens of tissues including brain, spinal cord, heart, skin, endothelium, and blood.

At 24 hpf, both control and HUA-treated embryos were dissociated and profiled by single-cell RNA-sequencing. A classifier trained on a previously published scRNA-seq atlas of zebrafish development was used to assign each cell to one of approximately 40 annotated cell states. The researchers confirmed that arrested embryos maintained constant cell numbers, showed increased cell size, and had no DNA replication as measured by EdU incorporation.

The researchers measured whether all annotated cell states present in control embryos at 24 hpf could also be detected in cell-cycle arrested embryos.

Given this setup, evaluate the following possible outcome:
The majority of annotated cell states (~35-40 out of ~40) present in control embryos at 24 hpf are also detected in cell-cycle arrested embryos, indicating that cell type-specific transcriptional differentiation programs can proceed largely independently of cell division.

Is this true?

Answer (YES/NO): YES